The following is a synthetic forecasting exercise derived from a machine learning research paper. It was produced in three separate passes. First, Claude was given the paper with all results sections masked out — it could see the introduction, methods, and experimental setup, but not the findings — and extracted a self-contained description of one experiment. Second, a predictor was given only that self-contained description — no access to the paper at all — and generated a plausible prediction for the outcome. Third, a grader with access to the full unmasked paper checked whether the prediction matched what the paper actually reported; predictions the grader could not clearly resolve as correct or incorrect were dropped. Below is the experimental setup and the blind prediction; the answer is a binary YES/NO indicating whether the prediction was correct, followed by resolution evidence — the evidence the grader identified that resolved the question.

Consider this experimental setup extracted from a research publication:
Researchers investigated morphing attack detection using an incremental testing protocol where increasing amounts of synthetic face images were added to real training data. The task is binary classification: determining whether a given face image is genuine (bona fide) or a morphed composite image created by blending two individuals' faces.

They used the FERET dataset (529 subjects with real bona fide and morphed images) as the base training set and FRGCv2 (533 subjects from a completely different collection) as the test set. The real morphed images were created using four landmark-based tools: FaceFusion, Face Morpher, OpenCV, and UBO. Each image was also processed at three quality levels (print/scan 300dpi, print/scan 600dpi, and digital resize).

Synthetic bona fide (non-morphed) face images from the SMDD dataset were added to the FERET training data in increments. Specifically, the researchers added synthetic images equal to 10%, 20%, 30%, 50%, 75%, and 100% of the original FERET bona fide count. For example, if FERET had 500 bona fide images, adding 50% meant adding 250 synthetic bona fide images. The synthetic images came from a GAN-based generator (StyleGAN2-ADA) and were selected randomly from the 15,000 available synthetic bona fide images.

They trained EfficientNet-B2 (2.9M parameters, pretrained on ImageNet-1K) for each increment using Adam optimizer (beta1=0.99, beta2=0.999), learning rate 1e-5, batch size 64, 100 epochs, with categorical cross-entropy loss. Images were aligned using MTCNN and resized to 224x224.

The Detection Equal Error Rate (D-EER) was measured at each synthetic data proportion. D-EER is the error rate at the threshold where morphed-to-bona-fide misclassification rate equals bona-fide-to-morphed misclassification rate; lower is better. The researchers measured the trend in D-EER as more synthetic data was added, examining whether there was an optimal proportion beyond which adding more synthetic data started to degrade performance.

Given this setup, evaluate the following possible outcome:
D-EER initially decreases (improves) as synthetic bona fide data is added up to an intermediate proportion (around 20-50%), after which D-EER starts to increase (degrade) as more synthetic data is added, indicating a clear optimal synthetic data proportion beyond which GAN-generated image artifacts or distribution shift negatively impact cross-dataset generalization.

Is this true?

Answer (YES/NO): NO